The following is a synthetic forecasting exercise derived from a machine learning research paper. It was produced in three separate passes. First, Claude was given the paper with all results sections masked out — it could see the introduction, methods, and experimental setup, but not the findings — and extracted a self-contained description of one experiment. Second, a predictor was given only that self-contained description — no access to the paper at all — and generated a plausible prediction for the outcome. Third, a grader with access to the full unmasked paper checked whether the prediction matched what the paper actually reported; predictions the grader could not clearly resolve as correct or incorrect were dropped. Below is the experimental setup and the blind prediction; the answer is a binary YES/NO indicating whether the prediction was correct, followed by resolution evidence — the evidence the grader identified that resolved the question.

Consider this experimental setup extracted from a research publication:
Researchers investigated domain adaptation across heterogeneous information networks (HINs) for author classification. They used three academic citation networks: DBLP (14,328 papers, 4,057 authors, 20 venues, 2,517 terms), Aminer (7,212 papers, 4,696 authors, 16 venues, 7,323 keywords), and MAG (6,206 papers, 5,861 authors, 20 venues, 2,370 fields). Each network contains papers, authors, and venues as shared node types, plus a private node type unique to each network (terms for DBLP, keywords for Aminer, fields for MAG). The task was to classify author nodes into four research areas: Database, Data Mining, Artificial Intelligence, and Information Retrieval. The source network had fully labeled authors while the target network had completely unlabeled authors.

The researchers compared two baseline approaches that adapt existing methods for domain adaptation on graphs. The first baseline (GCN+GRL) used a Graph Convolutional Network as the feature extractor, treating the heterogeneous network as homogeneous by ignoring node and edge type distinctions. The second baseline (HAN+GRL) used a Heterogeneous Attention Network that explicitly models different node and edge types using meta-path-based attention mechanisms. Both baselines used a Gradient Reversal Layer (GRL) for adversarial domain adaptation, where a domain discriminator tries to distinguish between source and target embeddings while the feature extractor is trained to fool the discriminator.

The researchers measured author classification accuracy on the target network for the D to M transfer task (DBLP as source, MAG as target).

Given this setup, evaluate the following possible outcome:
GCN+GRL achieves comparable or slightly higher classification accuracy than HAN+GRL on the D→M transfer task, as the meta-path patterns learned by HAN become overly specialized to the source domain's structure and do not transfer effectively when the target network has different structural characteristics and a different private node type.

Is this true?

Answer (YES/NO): YES